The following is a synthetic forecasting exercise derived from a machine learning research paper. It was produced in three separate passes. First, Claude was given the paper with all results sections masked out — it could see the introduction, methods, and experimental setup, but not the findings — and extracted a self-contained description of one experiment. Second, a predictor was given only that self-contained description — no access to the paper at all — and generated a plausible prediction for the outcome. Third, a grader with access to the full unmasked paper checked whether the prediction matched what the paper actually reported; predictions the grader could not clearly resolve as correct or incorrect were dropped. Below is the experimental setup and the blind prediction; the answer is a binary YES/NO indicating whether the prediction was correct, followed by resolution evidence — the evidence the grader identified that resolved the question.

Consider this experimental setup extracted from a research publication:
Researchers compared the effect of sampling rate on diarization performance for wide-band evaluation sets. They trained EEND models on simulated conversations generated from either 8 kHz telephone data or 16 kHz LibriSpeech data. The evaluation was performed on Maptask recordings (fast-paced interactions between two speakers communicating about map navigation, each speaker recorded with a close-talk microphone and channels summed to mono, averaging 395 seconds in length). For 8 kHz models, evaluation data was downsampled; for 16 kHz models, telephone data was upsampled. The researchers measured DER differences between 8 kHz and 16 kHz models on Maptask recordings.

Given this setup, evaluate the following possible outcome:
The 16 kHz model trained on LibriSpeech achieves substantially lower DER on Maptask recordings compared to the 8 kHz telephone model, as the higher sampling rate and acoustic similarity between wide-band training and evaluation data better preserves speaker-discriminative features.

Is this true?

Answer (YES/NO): YES